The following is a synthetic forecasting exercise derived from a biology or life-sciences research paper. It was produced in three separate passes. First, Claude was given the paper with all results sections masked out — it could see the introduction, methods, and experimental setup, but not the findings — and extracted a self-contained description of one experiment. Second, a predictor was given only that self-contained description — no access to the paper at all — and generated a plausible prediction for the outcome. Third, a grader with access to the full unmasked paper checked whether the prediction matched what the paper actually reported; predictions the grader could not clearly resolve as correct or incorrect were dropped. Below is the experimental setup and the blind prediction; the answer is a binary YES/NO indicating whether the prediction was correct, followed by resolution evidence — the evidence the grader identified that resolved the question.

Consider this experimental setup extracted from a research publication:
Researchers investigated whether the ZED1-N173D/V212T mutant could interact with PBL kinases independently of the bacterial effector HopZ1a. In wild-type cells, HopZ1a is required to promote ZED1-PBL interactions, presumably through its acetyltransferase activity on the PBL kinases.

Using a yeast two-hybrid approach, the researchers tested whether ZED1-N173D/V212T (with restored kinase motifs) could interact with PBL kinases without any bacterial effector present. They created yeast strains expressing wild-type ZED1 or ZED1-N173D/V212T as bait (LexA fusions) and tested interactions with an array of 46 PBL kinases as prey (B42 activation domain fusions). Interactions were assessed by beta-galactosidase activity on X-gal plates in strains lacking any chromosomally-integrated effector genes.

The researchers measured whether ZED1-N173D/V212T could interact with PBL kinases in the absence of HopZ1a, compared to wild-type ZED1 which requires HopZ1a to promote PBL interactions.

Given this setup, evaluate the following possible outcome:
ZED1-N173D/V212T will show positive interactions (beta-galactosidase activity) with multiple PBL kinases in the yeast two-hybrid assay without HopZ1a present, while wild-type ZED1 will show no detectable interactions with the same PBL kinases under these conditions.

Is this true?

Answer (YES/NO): YES